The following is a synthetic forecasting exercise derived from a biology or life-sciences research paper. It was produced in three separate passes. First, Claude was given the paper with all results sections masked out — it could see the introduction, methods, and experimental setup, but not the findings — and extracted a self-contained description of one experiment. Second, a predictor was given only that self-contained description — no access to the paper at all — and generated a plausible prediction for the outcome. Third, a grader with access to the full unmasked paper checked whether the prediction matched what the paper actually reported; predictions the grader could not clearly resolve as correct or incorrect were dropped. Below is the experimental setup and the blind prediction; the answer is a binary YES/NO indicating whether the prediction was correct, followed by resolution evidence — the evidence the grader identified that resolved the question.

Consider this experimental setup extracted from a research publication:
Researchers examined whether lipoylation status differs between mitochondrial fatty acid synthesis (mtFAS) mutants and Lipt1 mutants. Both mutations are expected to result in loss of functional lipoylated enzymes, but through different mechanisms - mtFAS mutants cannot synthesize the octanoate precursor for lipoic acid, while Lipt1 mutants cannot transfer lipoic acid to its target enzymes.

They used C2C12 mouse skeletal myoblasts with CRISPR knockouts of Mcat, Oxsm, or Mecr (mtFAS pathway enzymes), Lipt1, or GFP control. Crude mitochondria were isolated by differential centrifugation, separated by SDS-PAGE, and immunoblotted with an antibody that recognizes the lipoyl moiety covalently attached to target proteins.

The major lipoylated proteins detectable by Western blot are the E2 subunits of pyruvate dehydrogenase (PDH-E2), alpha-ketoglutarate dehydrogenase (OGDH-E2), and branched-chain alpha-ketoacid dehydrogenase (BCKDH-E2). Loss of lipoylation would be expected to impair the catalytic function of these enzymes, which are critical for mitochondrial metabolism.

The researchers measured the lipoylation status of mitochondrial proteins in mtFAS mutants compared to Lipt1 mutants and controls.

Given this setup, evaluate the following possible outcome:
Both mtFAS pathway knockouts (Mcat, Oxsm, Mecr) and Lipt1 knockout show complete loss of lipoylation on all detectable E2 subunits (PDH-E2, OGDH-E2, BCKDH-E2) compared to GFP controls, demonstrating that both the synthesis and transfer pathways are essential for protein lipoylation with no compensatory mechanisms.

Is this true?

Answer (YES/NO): YES